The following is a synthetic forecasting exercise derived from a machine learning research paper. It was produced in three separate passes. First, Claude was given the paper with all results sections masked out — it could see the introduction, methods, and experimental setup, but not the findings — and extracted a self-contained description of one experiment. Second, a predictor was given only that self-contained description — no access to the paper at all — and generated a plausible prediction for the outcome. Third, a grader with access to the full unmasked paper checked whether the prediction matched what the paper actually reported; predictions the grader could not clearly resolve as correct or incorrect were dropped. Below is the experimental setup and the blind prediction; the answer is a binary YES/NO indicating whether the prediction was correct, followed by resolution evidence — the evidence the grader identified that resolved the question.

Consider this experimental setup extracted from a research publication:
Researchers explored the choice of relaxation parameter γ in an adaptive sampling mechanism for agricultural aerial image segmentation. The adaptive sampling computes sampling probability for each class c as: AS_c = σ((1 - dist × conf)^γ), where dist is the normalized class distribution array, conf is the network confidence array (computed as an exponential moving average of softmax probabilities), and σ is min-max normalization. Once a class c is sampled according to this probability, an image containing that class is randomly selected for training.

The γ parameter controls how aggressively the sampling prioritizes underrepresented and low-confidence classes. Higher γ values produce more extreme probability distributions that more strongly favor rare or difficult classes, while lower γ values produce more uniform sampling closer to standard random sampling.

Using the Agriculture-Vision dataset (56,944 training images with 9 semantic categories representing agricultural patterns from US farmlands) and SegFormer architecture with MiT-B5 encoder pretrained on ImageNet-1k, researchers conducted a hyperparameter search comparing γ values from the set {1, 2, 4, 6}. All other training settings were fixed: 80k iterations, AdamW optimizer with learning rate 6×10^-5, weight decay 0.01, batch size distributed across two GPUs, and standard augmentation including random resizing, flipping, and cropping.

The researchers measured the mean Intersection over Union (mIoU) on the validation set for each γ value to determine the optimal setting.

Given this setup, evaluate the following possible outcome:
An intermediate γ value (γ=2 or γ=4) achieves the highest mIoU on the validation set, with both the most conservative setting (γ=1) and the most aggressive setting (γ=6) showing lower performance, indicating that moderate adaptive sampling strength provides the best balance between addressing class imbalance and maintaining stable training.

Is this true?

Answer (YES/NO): YES